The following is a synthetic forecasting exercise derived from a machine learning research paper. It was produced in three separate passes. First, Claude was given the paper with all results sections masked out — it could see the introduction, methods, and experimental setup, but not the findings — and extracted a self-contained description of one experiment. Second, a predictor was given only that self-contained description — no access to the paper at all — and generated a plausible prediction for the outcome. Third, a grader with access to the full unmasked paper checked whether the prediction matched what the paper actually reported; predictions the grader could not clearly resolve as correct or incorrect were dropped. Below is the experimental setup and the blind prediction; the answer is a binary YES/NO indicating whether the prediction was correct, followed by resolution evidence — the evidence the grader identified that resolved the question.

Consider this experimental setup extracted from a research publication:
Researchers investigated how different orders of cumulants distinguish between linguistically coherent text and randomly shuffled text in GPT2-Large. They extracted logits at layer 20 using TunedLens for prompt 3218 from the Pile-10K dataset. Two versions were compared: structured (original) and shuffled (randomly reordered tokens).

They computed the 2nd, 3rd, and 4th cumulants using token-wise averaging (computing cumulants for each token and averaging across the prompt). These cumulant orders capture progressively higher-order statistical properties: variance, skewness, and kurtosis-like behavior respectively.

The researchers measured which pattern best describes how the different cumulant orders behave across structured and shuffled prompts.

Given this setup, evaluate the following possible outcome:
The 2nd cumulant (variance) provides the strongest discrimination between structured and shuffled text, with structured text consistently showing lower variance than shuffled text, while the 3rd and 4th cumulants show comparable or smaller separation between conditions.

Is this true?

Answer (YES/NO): NO